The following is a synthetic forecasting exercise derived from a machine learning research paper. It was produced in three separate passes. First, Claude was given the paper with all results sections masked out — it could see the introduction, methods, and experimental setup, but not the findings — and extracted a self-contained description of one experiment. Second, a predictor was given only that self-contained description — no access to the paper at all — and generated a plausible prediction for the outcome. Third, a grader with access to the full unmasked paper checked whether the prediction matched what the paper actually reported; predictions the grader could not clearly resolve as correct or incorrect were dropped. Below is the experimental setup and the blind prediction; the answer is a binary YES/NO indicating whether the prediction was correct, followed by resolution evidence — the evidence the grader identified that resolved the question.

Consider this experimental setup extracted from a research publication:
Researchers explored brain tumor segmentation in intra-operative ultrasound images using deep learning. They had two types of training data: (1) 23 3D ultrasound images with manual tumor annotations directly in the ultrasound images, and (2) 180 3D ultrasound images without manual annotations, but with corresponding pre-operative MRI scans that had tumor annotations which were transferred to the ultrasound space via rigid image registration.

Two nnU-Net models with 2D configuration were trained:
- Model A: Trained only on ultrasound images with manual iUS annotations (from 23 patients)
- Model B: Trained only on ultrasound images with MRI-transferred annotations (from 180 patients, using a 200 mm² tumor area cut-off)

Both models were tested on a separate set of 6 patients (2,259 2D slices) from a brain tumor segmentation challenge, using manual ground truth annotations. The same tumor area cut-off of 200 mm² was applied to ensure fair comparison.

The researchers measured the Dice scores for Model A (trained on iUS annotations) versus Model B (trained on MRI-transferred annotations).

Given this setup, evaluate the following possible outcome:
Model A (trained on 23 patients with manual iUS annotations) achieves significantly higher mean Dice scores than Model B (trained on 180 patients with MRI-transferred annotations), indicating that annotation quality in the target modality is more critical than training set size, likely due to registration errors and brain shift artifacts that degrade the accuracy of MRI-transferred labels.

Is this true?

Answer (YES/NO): NO